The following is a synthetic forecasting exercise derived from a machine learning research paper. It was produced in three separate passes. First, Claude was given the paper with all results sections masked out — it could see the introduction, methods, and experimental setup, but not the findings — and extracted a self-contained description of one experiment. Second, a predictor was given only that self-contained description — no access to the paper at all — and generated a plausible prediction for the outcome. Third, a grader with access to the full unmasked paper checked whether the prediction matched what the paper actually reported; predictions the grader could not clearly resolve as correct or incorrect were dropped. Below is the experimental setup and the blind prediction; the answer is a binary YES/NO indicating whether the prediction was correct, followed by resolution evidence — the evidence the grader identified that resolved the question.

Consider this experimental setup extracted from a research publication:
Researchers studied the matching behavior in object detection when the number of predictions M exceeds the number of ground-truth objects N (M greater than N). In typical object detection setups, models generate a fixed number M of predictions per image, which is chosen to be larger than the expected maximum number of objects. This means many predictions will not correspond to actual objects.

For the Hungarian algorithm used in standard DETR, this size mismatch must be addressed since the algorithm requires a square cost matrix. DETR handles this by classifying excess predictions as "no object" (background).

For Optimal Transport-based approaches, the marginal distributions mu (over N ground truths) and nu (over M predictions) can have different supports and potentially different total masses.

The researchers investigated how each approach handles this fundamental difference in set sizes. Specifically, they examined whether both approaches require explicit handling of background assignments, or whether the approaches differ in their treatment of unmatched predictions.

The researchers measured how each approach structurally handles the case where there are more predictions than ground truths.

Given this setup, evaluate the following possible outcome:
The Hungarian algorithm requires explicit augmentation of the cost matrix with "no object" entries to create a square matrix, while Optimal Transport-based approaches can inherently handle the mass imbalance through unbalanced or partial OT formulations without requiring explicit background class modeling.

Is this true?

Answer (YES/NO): YES